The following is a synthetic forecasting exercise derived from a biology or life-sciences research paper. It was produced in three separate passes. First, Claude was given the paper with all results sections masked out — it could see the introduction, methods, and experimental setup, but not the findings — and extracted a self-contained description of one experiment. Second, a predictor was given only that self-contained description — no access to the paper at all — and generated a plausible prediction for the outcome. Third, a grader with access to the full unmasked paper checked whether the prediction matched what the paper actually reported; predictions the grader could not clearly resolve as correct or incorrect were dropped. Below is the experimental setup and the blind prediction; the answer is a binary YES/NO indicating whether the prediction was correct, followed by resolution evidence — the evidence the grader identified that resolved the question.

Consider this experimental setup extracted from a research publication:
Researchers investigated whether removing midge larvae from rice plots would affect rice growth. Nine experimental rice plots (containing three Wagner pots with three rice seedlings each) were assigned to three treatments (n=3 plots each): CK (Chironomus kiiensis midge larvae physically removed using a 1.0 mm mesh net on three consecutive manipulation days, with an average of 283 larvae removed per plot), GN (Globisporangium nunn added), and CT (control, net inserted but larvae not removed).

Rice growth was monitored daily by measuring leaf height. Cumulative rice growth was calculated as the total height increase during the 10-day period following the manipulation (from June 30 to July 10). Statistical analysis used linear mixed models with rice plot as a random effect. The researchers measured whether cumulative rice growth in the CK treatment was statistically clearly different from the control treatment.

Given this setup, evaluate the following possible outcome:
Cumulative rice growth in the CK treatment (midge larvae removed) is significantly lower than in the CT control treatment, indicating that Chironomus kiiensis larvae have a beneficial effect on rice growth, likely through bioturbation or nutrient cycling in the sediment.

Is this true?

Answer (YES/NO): NO